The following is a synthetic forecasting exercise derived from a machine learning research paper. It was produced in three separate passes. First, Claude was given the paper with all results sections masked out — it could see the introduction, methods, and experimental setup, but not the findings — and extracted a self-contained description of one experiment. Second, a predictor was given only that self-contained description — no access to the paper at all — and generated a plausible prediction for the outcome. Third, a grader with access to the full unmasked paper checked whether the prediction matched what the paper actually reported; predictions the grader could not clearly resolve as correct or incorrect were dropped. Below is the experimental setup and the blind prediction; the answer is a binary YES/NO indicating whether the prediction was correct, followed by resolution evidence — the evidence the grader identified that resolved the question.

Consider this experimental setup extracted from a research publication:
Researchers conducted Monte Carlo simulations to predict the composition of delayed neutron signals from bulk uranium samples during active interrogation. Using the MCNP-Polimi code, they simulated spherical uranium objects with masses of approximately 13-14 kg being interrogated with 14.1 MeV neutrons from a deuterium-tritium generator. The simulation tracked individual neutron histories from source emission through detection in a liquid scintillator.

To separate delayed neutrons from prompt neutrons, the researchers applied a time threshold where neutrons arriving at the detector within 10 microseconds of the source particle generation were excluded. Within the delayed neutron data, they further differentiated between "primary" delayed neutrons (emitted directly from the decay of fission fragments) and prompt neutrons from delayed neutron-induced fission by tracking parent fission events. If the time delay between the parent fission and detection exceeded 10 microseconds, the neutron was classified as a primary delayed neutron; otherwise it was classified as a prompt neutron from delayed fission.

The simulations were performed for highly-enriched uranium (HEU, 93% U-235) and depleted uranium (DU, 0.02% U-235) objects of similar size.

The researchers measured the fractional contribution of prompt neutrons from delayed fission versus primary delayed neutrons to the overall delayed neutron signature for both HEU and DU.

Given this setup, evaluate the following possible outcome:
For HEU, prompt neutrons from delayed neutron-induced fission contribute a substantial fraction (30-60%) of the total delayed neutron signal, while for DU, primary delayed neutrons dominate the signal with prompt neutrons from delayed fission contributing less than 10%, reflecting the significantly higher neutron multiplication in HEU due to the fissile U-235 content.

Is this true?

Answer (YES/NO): NO